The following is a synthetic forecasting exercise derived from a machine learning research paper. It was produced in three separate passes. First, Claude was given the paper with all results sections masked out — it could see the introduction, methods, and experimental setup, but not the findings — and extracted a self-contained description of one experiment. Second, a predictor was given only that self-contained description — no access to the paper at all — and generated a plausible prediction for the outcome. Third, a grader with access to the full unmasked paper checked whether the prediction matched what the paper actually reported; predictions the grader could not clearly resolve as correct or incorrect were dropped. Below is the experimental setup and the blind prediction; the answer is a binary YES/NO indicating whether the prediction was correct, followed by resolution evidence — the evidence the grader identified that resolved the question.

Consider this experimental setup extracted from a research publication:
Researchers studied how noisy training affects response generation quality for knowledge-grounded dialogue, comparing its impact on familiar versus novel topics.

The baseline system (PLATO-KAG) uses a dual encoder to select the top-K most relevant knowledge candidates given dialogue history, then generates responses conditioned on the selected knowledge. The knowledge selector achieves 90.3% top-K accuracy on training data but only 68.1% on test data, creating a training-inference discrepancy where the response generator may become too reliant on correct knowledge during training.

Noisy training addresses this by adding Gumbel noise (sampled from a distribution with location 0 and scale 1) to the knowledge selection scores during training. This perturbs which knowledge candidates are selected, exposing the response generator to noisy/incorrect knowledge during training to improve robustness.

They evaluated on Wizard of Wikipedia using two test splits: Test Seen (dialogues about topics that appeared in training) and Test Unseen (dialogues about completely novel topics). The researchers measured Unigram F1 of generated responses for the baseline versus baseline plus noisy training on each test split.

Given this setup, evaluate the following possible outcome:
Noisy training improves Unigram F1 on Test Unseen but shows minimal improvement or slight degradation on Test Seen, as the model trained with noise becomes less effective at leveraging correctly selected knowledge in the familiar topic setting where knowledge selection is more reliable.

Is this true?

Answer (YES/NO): YES